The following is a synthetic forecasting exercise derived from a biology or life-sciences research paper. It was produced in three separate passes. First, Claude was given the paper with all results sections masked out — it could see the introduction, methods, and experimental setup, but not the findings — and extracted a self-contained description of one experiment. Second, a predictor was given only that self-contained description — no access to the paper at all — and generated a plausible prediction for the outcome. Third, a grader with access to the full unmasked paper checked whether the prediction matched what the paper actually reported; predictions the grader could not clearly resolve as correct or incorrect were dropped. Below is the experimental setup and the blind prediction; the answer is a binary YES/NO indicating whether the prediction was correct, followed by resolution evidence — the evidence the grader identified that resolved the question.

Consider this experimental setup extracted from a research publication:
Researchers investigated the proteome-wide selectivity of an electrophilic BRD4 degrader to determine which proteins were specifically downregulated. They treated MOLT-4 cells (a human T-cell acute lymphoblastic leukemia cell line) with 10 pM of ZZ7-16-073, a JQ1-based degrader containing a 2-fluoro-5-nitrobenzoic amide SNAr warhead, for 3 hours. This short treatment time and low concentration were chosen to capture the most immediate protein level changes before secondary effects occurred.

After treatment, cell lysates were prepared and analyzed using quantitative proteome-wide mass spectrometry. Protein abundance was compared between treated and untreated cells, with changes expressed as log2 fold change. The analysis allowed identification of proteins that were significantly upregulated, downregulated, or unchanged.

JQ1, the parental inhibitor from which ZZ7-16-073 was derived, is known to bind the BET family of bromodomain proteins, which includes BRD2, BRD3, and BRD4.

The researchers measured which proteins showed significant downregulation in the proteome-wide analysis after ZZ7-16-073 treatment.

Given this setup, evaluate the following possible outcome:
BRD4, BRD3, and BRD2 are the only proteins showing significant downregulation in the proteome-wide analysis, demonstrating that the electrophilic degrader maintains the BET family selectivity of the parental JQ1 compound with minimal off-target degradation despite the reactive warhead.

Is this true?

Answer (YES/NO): YES